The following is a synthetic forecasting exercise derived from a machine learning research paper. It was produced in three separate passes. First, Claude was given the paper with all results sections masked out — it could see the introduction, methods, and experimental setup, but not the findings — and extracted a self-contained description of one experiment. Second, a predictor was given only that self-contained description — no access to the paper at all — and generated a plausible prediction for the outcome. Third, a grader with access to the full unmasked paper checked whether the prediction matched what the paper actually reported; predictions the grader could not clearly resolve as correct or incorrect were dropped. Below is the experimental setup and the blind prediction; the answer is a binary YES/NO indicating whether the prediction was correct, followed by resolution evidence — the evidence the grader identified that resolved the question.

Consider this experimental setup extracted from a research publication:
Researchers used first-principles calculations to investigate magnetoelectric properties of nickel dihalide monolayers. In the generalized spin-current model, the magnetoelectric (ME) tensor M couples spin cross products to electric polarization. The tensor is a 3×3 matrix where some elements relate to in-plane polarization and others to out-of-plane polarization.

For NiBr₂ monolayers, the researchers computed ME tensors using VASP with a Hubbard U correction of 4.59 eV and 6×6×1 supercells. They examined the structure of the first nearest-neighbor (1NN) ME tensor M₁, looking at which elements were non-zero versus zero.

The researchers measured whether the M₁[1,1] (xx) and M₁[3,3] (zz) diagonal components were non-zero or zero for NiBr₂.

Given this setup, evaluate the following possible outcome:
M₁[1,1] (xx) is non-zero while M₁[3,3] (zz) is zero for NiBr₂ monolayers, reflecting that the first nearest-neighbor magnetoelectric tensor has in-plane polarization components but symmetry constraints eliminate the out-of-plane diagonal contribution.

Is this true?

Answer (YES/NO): NO